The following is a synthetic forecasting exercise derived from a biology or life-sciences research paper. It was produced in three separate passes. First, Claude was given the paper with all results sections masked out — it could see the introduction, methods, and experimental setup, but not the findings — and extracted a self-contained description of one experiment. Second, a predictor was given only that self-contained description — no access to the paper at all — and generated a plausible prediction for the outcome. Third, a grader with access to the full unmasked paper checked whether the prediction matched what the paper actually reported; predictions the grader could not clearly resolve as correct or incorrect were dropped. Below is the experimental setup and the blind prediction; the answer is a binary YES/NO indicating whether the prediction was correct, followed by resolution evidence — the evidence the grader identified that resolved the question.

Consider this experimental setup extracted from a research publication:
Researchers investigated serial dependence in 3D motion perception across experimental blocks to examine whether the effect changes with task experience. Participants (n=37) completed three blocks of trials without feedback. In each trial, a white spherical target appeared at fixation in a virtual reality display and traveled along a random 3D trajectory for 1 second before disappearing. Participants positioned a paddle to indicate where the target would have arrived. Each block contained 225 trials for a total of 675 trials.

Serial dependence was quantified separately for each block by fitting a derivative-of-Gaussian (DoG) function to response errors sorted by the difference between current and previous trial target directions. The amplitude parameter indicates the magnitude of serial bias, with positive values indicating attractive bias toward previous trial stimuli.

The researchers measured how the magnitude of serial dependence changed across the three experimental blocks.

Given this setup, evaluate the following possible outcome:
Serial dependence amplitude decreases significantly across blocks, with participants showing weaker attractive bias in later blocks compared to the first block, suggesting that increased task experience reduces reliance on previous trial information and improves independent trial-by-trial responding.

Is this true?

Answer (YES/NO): NO